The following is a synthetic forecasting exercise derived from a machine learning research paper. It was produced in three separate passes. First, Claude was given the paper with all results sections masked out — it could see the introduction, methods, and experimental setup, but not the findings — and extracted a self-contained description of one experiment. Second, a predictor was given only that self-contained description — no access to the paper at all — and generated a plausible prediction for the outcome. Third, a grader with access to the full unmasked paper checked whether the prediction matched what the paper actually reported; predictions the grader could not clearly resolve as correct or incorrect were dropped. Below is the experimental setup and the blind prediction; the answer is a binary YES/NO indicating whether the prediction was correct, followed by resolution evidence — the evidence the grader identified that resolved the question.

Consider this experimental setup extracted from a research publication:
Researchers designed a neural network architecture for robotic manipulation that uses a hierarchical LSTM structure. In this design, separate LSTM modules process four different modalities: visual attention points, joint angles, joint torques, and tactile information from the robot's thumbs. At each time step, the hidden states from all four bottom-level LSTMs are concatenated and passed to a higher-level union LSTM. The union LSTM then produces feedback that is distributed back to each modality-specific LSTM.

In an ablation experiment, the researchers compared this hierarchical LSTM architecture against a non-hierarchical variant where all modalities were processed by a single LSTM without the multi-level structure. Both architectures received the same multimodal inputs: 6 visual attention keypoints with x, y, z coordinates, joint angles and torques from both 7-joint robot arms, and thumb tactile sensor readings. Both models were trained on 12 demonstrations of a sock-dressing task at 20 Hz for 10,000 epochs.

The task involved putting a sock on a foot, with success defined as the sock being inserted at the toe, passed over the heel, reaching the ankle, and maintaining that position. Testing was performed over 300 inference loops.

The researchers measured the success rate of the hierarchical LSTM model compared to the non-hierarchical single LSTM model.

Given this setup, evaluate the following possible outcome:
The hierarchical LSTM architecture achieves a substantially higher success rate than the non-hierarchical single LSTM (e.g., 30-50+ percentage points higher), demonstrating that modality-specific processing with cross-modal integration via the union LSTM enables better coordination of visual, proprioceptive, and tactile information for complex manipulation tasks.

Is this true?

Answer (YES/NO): YES